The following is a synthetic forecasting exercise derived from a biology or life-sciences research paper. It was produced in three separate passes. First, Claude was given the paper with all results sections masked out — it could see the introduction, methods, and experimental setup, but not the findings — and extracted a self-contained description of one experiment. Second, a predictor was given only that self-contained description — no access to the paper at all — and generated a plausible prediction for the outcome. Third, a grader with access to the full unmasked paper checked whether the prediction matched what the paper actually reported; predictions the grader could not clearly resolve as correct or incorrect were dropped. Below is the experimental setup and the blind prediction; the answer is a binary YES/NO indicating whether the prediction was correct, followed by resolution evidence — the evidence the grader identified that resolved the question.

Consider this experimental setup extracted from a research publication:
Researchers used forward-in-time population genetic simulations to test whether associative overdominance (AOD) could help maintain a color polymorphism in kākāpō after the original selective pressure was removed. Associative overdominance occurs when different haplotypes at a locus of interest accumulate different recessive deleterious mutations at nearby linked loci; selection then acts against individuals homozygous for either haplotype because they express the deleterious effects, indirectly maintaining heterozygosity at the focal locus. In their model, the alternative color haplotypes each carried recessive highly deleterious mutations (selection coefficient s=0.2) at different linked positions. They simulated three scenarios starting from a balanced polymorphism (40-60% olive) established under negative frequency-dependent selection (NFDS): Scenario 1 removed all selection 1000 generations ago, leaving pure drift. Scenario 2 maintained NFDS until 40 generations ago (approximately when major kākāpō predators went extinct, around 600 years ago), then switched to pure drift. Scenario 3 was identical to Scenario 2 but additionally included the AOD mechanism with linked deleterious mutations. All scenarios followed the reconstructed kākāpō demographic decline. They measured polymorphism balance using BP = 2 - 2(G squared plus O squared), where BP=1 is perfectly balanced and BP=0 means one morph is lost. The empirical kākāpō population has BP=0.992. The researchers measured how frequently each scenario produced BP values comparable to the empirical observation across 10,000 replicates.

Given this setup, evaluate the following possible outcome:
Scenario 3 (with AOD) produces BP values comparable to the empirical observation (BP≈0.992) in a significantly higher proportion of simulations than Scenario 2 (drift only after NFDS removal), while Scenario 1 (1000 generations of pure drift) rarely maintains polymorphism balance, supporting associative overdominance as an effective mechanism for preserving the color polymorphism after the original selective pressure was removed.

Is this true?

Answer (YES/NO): YES